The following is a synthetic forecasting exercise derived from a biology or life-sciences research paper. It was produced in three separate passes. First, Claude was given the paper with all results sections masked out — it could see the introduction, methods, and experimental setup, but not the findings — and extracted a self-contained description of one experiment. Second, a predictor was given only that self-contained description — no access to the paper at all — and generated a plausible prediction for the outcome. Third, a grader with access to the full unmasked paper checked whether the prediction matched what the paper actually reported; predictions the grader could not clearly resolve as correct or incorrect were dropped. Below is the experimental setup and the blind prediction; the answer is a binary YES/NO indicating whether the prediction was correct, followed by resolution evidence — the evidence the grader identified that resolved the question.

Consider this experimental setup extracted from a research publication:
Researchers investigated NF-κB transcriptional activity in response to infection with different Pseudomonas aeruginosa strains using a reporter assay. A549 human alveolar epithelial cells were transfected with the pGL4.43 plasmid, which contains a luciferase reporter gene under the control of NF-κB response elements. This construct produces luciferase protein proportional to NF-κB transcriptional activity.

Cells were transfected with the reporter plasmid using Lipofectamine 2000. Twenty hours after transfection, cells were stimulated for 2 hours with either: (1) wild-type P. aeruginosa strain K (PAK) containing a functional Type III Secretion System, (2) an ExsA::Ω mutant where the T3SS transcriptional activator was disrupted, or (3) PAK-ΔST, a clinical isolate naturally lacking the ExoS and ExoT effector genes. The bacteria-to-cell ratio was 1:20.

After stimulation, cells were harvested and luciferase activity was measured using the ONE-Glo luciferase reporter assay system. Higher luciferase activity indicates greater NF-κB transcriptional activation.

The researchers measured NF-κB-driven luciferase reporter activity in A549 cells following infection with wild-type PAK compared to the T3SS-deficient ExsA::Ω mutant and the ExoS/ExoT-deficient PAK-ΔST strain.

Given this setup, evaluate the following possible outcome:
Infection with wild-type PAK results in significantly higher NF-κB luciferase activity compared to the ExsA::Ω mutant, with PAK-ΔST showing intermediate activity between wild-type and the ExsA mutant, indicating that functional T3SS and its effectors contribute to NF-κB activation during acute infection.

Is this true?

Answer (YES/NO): NO